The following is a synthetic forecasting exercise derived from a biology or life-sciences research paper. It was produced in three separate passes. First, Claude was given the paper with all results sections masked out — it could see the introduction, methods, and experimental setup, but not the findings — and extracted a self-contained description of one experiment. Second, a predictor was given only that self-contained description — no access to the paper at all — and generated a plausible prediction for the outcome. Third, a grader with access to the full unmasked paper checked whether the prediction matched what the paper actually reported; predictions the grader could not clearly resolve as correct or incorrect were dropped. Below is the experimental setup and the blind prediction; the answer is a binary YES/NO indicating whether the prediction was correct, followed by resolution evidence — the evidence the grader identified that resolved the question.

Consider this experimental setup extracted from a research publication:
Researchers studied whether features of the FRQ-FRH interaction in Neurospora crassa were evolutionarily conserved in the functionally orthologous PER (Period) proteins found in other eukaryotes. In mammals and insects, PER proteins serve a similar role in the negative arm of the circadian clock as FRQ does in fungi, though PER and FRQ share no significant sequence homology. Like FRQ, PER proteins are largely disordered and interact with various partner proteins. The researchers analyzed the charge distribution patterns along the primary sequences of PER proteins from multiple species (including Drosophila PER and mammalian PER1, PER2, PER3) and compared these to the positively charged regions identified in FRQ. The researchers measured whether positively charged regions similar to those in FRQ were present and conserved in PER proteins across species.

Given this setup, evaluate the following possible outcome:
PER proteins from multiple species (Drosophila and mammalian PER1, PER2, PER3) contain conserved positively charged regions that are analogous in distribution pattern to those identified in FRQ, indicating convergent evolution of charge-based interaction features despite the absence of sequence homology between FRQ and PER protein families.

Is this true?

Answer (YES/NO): YES